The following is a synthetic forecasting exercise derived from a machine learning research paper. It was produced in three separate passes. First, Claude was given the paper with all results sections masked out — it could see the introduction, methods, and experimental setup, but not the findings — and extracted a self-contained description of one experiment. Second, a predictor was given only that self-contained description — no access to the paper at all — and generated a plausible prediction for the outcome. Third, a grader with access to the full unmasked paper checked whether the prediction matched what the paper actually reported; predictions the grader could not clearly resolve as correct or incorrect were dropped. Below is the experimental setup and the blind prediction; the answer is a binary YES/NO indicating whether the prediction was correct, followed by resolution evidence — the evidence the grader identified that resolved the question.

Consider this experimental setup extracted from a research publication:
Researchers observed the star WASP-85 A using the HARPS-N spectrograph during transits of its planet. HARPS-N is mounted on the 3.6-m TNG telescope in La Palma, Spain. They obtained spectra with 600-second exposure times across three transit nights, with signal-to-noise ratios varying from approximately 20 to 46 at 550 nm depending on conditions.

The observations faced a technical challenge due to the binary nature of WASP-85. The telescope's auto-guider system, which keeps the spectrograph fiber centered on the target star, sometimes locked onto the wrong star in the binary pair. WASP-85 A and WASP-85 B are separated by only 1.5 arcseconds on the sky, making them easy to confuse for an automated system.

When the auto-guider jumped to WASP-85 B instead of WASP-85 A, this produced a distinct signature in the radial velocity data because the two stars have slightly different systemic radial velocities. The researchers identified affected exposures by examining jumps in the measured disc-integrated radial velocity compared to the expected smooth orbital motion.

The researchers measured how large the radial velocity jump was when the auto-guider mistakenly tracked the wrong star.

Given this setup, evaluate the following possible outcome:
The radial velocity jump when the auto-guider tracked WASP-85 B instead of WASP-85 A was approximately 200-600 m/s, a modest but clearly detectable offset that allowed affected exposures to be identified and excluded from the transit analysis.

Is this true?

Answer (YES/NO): NO